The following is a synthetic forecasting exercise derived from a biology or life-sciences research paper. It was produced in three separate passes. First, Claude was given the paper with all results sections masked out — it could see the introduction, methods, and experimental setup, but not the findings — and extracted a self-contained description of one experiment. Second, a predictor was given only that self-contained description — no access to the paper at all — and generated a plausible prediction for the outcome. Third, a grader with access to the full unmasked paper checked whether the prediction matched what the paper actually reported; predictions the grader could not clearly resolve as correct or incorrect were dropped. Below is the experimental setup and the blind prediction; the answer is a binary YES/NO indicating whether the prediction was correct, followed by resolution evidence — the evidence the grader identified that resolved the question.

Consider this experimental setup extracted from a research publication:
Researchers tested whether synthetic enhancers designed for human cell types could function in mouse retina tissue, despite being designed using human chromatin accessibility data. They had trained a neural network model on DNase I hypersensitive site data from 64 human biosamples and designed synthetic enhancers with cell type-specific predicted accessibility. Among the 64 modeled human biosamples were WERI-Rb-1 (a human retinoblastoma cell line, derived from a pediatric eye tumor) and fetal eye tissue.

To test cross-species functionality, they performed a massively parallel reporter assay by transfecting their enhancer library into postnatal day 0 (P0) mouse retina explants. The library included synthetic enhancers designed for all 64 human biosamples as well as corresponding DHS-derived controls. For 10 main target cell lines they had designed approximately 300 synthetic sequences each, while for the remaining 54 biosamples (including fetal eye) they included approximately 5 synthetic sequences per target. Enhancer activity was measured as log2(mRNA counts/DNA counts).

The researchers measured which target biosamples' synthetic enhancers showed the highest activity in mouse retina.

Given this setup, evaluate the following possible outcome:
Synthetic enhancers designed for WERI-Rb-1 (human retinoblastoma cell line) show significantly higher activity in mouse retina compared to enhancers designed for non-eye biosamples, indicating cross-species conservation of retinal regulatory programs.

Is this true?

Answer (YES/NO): YES